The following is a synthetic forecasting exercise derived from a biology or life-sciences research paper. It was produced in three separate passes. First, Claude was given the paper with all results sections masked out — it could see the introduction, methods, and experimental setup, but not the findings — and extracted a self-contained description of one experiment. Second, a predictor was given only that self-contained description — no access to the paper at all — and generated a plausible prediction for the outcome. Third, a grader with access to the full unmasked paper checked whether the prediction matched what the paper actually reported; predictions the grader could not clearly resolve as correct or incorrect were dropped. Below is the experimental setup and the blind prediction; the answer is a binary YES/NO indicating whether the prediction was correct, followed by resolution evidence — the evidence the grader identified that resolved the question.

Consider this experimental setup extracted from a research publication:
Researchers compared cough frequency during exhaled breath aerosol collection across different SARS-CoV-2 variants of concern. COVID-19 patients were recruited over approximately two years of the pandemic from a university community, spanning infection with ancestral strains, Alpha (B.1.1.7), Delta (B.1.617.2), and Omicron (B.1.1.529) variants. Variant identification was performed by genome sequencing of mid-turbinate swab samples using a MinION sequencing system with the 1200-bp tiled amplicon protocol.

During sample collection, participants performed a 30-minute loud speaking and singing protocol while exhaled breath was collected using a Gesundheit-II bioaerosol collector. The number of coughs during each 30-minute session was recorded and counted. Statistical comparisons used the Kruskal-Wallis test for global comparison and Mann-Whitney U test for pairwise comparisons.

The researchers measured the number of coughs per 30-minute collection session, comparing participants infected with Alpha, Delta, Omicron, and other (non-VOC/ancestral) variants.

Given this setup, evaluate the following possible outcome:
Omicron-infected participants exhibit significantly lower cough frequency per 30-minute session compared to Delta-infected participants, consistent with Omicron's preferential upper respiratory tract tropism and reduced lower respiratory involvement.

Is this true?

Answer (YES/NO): NO